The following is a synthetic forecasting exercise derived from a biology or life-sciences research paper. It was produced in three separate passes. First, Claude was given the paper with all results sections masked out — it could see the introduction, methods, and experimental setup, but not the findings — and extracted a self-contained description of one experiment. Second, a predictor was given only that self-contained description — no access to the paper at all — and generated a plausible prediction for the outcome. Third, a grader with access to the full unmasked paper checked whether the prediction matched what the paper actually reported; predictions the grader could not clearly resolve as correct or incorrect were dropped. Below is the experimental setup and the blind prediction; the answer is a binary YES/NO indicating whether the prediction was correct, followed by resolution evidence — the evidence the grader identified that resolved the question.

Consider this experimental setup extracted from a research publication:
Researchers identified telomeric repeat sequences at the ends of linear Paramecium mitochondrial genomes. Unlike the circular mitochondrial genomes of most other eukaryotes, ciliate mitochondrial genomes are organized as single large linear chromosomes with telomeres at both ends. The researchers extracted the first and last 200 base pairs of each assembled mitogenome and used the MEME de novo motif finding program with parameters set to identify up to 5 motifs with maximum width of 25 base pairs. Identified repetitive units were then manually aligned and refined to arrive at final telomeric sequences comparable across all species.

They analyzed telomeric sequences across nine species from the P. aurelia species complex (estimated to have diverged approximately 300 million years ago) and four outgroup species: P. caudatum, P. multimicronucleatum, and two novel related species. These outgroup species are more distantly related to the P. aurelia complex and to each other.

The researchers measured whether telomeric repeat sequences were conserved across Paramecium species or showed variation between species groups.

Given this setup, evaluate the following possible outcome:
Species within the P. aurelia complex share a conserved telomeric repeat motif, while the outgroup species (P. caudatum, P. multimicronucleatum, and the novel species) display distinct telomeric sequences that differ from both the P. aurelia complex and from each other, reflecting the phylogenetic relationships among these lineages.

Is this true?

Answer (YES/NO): YES